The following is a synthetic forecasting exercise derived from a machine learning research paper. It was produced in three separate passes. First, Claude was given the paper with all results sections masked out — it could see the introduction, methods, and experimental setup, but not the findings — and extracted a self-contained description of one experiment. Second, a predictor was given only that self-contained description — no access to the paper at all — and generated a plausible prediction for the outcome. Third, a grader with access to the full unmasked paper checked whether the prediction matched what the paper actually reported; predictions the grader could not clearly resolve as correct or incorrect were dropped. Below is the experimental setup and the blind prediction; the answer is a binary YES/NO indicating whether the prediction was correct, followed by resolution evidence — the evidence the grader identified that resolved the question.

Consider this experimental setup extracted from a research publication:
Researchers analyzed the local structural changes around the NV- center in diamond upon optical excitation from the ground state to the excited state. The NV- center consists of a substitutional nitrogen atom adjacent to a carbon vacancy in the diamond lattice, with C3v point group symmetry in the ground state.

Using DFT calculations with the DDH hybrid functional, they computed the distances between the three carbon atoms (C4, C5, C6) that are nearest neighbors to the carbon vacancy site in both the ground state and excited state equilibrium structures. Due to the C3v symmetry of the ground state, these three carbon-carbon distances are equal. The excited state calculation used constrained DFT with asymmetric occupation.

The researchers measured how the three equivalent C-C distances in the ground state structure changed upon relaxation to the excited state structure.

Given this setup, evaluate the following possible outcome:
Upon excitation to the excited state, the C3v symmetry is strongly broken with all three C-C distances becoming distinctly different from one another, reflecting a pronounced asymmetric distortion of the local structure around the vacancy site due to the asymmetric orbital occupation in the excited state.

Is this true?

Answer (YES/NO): NO